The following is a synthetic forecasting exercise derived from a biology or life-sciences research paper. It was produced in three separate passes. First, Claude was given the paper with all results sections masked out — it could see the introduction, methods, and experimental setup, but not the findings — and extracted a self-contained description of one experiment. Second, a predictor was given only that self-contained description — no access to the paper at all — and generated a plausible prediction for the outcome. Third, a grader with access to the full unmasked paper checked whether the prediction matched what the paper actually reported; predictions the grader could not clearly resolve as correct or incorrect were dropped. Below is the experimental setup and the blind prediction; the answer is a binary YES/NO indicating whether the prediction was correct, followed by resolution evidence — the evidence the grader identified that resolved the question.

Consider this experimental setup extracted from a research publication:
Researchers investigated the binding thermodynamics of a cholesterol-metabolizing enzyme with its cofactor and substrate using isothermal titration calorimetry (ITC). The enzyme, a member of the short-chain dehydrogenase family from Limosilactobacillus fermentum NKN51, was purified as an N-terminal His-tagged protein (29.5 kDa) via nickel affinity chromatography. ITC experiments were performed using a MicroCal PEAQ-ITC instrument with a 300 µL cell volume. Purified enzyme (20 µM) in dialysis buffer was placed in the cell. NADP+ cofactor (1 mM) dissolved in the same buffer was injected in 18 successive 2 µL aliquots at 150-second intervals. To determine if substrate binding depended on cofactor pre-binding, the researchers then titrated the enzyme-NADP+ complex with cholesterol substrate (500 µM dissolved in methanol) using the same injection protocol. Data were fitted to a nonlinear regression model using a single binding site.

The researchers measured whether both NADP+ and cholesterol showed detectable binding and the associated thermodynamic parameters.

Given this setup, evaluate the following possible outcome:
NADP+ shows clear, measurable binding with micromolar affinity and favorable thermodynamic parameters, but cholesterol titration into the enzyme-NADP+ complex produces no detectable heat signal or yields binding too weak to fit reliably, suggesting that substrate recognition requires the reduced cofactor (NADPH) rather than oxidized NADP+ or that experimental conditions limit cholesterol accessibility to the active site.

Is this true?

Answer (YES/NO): NO